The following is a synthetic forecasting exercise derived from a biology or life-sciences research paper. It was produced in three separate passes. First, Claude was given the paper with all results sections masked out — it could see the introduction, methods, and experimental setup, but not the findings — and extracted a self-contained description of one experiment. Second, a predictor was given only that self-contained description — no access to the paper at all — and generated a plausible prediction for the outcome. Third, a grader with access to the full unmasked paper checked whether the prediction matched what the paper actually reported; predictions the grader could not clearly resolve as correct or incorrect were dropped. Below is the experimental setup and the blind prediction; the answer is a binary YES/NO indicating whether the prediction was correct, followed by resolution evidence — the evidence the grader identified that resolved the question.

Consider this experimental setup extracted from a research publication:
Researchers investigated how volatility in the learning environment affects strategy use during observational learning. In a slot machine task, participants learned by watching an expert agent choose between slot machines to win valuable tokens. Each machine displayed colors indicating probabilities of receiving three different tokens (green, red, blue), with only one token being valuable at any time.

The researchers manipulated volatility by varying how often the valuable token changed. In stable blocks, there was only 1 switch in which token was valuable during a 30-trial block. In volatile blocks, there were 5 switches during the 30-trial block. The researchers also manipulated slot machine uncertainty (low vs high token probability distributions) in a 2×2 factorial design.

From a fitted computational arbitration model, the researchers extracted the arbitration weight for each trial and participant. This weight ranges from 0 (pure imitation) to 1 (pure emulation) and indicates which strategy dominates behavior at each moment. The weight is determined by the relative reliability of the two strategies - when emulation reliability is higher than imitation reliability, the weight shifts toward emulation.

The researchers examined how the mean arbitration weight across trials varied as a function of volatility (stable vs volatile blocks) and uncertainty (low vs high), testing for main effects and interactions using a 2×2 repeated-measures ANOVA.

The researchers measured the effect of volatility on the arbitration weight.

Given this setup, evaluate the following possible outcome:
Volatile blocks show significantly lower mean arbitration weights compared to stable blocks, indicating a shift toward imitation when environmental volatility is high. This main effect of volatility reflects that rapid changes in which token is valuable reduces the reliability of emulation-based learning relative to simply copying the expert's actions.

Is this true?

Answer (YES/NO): NO